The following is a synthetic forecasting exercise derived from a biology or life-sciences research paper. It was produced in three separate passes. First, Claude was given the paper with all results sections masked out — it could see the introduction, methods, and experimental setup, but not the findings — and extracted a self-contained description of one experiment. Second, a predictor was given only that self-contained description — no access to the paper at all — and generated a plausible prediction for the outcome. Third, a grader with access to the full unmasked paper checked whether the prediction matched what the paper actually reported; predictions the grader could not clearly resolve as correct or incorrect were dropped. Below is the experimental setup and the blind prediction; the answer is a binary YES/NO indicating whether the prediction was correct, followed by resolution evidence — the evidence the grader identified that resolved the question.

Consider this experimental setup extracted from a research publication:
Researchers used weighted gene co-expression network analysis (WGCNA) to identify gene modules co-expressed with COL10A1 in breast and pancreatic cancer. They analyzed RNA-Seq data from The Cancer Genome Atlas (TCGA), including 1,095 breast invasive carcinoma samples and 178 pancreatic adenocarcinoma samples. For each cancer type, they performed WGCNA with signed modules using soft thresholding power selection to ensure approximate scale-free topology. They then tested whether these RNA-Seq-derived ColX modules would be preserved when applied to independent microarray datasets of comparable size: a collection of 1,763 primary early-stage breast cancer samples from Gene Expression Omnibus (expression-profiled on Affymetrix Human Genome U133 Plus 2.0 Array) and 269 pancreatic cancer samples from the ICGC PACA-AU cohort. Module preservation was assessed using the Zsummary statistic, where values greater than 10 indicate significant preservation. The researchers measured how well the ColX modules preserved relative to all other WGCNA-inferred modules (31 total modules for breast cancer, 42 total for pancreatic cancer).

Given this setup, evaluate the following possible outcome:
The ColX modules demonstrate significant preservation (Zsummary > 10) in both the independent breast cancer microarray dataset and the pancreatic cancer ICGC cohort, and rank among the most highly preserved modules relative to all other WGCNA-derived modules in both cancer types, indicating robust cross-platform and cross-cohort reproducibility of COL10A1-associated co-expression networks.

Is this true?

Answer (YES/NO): YES